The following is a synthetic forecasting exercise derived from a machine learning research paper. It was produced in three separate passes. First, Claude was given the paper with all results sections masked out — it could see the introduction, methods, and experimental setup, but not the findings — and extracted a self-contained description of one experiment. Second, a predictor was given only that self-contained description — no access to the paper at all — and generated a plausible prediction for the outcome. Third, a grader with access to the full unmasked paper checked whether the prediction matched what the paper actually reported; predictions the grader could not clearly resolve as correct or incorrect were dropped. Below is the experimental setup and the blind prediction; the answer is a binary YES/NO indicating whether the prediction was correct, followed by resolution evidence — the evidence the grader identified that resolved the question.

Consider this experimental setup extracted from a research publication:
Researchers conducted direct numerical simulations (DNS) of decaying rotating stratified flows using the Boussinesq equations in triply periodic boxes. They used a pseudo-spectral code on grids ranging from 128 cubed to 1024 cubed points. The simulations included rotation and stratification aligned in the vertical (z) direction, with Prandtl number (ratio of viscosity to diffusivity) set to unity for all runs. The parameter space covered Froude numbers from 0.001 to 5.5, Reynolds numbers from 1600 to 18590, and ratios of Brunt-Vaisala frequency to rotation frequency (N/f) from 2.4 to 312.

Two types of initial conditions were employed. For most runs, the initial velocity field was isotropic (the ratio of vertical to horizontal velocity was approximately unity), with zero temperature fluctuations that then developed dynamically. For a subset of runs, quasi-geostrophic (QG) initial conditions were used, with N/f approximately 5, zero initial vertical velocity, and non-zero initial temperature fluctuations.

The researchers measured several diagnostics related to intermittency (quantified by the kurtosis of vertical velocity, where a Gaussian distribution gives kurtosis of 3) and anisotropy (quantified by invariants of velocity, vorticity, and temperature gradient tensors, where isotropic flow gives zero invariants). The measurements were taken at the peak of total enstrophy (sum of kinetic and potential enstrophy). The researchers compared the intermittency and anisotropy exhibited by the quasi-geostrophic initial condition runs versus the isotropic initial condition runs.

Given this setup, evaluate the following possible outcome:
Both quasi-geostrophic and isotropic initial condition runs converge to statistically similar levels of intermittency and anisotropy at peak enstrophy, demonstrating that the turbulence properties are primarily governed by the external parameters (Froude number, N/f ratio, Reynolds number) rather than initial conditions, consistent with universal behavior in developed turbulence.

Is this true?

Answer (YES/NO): NO